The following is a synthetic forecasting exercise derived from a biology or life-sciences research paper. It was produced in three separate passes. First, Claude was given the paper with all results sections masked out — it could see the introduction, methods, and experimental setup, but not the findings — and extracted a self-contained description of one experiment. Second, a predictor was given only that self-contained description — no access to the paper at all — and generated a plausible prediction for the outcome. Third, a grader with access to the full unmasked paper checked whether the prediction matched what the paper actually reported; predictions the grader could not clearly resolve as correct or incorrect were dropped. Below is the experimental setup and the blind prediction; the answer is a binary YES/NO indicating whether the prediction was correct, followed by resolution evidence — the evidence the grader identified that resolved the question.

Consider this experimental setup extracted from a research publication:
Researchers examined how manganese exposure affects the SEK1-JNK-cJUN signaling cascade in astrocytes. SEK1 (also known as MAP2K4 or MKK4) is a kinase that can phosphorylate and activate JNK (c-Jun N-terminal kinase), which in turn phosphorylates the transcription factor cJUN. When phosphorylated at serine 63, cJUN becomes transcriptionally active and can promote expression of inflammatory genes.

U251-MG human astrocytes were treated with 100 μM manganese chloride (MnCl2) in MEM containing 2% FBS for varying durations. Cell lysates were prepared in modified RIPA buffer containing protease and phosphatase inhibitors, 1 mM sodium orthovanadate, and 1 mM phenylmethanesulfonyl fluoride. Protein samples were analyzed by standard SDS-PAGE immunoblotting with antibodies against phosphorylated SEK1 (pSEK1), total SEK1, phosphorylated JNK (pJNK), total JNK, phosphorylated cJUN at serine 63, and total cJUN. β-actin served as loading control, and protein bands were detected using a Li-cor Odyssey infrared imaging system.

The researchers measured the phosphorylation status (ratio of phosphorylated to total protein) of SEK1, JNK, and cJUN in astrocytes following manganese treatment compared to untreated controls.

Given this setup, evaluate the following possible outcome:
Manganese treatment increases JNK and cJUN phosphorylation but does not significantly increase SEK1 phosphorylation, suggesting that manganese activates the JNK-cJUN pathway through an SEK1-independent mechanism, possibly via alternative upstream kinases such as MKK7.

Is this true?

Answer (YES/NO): NO